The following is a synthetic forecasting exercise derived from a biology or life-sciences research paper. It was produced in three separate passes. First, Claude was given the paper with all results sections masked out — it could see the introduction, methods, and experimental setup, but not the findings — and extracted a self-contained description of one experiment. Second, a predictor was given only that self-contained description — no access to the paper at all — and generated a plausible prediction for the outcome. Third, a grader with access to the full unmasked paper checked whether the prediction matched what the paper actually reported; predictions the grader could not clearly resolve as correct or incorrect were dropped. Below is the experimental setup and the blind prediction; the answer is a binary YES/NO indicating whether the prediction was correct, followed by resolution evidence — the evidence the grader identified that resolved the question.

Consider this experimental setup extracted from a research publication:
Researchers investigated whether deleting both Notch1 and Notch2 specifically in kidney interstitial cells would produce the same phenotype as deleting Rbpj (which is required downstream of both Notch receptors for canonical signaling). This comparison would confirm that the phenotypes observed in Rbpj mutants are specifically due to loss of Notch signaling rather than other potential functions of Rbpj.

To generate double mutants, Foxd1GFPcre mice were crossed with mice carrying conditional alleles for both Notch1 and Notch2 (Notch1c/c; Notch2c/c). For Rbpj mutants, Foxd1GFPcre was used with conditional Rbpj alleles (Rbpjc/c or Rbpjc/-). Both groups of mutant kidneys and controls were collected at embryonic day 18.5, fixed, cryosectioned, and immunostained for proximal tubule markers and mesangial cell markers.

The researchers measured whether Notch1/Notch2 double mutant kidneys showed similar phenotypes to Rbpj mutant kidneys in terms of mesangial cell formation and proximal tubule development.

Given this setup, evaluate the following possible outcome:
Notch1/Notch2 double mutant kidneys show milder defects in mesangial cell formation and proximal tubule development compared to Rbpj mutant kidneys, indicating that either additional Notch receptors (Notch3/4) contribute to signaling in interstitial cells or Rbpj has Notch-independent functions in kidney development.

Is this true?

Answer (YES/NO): NO